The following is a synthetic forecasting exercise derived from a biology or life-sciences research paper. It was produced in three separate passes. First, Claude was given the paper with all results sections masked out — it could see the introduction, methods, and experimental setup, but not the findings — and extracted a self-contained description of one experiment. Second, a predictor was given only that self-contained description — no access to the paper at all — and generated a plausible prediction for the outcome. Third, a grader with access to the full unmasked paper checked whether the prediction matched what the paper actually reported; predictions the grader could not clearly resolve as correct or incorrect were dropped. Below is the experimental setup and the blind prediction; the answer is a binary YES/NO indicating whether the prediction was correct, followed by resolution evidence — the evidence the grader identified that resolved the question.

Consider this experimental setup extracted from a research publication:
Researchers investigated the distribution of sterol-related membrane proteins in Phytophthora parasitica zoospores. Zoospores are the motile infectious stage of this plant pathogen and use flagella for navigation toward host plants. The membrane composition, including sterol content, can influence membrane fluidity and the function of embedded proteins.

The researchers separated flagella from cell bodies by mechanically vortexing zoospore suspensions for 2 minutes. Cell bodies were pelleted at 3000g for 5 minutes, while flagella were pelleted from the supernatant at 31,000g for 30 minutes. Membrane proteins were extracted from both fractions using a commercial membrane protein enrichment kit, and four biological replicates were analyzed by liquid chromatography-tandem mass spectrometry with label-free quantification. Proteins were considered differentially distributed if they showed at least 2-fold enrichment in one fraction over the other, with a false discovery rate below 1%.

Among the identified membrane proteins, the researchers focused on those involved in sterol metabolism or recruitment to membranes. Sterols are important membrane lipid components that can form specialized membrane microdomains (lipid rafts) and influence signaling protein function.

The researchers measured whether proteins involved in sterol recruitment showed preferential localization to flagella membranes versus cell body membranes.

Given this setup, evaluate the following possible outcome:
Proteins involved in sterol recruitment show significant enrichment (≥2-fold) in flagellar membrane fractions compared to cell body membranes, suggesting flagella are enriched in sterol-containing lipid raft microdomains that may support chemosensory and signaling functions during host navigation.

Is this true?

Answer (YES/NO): YES